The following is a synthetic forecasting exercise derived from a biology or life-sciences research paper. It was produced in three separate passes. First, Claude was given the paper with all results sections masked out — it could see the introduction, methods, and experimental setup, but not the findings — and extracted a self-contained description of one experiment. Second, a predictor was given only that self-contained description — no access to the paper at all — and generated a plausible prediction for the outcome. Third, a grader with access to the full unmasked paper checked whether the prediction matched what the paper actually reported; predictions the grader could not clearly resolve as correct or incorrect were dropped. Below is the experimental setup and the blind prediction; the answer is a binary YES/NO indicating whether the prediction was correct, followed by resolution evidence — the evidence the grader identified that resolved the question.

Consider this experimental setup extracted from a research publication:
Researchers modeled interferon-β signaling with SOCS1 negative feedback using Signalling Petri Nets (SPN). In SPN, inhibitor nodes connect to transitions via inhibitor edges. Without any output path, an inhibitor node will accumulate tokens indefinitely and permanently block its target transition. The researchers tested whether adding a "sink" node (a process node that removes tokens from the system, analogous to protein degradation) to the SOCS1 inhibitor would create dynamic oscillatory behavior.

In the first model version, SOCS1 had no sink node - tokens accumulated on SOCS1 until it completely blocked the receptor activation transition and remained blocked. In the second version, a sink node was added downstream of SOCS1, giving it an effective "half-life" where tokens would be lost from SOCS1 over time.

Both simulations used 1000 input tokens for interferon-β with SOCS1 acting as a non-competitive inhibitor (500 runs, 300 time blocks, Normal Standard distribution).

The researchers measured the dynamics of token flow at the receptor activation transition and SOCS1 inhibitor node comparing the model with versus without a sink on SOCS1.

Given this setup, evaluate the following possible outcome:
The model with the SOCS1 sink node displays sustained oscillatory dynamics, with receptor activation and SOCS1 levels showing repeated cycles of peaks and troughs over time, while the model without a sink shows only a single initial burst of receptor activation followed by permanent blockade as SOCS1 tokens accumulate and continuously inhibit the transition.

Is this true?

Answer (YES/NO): NO